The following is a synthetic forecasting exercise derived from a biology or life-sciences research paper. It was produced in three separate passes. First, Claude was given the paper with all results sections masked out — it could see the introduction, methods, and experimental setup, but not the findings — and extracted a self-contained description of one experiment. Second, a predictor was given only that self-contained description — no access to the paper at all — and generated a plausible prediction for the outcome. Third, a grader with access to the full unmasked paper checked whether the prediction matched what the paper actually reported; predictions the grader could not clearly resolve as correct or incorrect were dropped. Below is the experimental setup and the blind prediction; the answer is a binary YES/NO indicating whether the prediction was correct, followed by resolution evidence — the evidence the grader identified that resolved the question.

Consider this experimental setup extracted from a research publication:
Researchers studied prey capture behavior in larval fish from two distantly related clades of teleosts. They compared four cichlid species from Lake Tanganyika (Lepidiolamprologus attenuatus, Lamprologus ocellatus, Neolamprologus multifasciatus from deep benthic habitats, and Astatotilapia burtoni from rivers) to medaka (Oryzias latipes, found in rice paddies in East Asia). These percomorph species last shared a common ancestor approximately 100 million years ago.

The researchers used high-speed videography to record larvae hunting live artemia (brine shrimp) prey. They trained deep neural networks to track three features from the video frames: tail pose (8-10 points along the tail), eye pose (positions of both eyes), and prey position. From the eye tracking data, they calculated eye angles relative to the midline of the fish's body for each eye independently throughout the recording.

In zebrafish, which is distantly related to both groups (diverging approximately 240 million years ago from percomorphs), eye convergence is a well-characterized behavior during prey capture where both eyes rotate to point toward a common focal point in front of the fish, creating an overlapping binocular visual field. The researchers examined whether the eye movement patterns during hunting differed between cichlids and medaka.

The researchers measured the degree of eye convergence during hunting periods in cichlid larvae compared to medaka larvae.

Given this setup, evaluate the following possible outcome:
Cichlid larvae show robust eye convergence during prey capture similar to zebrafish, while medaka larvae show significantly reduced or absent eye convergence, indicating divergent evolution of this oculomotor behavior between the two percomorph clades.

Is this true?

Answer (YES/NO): YES